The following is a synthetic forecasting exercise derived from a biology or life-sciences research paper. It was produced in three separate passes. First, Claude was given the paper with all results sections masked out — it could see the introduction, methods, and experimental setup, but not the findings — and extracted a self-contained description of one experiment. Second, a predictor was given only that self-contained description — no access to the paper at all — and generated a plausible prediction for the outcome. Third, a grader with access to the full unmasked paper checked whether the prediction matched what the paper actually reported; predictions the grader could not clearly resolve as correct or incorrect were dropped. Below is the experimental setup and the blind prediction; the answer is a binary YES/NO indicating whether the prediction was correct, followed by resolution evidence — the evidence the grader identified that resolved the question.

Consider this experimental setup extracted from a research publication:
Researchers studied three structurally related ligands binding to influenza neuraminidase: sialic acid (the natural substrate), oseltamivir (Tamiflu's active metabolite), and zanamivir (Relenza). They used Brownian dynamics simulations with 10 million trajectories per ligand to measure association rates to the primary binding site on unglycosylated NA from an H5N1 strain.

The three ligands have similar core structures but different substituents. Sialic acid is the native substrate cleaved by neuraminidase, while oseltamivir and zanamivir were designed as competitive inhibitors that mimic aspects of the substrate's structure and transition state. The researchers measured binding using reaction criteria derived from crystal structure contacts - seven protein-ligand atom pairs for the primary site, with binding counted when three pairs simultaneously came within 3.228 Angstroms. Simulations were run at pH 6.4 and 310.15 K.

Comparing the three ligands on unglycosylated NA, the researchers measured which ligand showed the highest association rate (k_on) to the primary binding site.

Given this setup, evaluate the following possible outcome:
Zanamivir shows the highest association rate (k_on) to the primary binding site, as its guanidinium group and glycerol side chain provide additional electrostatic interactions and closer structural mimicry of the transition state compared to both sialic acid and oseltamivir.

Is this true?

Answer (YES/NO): NO